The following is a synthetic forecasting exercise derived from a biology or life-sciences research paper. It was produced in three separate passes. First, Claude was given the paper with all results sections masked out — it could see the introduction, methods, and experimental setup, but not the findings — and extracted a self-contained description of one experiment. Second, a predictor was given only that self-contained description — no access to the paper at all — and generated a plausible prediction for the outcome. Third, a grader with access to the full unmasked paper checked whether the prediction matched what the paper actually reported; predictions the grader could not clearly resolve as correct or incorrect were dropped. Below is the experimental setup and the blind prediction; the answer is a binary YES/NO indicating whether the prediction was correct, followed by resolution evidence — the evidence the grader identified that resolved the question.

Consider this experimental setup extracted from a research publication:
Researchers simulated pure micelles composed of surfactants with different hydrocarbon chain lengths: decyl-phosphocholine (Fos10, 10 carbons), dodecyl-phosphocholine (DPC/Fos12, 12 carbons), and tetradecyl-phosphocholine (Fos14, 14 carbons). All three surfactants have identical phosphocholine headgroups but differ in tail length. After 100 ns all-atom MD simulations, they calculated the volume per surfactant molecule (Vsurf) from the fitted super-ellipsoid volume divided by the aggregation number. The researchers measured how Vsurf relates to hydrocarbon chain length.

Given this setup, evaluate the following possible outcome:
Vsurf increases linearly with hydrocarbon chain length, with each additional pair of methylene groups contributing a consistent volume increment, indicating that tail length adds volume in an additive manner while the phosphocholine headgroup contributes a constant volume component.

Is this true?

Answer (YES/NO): YES